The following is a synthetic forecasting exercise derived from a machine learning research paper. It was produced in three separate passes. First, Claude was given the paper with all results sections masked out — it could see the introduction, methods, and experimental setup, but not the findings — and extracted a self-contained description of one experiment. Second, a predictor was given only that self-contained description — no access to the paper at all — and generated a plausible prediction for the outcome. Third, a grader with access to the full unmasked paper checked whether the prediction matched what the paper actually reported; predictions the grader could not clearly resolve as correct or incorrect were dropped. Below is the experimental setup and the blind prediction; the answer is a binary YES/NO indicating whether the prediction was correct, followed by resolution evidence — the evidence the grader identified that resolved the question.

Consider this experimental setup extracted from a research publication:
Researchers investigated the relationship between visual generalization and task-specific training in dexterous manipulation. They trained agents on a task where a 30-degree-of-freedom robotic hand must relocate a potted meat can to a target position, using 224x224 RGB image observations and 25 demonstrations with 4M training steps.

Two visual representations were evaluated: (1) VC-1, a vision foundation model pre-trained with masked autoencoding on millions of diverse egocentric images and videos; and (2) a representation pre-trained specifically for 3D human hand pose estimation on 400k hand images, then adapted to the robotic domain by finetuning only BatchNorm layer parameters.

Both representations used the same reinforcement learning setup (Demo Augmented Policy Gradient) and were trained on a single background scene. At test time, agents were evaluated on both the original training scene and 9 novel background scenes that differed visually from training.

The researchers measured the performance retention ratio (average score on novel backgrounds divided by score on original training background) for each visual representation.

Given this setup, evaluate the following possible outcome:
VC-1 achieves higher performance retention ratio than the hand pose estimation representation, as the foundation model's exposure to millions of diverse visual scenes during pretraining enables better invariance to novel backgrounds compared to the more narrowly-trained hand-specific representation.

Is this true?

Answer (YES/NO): NO